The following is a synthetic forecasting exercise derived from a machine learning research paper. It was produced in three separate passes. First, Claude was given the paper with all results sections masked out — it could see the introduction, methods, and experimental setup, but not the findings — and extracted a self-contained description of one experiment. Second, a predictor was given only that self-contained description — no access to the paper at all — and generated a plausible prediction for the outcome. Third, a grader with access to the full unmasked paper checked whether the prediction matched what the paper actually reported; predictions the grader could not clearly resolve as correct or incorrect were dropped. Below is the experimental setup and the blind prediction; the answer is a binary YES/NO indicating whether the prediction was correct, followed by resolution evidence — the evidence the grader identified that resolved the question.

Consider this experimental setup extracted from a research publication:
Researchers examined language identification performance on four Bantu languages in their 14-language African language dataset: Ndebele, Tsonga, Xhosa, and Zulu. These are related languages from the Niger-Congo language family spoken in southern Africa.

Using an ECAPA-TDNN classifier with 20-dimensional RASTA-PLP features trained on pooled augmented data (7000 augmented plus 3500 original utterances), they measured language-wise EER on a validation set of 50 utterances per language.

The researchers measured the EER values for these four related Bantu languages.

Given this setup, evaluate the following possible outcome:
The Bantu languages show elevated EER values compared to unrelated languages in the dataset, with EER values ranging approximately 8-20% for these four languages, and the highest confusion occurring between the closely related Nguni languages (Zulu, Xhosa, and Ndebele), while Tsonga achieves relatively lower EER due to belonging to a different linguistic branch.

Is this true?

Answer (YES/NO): NO